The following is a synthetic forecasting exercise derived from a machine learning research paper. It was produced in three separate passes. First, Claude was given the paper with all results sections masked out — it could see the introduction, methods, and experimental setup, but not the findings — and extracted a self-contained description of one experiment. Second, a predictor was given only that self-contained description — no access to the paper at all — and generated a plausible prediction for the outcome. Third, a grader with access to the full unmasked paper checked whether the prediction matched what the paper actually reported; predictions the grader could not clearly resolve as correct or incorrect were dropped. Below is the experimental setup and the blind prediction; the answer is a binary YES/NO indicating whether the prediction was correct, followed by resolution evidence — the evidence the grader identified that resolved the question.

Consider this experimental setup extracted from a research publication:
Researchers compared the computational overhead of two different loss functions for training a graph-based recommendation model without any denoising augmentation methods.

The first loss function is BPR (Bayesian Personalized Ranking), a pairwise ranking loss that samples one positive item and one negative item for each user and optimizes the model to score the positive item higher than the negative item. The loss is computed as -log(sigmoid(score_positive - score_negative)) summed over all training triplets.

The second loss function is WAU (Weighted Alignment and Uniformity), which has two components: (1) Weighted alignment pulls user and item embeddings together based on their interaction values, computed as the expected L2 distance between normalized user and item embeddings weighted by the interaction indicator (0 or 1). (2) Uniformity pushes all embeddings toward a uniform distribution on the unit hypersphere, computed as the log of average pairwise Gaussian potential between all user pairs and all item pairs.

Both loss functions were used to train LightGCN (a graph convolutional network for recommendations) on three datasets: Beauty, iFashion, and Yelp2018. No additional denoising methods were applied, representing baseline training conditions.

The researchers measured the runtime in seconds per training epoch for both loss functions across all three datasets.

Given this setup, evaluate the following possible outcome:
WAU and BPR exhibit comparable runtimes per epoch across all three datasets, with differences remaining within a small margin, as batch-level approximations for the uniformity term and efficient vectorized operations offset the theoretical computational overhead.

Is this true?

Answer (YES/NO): YES